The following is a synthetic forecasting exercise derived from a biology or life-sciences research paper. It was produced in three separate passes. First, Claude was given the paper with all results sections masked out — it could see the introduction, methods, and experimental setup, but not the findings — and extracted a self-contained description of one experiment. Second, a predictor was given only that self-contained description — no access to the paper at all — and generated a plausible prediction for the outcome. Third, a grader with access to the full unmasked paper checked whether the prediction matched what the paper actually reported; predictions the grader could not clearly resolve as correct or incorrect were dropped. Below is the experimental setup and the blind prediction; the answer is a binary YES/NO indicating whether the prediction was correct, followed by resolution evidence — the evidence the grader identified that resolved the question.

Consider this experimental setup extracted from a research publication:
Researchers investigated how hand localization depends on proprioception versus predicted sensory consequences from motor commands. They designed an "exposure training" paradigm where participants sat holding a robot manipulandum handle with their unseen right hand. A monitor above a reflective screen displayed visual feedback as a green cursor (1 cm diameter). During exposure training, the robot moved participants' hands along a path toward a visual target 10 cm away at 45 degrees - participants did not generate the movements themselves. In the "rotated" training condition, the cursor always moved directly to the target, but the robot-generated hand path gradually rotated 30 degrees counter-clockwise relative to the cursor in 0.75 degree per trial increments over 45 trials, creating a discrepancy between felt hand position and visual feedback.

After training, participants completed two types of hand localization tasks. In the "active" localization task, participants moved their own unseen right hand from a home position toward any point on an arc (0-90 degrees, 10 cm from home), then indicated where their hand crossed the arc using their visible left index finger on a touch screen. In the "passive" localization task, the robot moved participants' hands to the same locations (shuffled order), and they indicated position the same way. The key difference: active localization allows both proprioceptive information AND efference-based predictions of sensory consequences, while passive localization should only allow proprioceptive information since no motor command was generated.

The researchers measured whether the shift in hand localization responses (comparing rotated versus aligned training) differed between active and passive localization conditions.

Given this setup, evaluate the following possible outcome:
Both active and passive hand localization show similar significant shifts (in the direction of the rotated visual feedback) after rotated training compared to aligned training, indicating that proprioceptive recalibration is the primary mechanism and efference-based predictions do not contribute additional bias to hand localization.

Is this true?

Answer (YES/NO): YES